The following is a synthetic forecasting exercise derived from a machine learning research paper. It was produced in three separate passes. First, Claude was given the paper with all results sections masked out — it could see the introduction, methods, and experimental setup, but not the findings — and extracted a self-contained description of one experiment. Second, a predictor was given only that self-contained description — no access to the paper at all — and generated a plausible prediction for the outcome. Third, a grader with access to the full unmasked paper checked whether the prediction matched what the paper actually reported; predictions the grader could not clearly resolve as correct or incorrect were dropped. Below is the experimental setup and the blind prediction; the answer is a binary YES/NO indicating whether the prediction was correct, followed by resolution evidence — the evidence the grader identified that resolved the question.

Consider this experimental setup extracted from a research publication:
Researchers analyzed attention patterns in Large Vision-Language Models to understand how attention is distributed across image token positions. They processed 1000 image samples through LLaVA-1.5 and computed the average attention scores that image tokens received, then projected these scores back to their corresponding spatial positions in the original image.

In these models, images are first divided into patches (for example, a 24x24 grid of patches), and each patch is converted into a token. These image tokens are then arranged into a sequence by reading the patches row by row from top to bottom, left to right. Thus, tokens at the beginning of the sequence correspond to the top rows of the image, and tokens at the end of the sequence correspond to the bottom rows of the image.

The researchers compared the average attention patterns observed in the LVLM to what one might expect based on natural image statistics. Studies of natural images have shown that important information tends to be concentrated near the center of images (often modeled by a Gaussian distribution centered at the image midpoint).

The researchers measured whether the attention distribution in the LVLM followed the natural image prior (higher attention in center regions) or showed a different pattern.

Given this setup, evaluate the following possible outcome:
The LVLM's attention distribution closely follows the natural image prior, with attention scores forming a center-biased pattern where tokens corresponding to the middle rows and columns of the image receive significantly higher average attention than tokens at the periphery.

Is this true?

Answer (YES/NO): NO